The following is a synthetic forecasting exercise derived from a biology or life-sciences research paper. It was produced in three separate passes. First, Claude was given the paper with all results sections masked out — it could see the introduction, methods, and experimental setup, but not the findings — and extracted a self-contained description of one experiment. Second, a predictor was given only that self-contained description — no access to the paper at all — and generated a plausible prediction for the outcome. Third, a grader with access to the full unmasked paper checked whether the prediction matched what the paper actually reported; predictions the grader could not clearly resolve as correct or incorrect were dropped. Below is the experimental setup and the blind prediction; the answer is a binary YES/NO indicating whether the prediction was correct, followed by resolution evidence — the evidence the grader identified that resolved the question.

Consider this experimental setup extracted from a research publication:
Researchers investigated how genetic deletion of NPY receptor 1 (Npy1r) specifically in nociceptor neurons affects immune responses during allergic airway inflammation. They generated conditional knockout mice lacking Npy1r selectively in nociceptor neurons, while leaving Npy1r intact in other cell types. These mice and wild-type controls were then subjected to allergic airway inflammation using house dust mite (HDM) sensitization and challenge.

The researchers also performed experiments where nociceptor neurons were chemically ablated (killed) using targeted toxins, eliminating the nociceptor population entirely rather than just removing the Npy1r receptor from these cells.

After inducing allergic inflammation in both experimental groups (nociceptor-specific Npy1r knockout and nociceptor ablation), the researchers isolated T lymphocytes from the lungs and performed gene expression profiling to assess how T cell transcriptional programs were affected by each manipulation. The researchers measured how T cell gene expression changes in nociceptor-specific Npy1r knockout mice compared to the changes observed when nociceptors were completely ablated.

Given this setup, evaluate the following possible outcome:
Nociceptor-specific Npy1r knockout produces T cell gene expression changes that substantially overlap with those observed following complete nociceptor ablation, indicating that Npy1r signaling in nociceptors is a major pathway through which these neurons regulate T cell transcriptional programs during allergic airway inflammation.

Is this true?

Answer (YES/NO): NO